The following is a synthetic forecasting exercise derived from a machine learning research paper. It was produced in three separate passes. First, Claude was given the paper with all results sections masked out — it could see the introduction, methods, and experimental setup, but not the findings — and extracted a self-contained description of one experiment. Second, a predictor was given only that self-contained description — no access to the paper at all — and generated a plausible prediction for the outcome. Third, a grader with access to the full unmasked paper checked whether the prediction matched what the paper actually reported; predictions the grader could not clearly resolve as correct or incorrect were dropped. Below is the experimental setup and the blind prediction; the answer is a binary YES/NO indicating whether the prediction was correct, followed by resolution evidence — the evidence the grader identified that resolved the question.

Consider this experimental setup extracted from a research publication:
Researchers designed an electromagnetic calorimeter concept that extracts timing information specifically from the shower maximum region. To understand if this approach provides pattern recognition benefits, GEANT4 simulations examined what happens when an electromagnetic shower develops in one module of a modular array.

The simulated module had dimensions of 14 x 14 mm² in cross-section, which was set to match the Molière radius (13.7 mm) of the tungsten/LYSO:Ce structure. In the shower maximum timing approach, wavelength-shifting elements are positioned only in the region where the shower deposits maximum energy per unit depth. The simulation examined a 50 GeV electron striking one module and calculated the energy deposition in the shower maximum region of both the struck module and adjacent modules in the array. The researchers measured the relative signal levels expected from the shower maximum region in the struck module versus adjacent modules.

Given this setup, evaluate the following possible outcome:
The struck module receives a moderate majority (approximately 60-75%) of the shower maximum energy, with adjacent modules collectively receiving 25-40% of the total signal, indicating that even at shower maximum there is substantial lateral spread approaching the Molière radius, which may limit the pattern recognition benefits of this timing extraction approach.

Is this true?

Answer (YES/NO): NO